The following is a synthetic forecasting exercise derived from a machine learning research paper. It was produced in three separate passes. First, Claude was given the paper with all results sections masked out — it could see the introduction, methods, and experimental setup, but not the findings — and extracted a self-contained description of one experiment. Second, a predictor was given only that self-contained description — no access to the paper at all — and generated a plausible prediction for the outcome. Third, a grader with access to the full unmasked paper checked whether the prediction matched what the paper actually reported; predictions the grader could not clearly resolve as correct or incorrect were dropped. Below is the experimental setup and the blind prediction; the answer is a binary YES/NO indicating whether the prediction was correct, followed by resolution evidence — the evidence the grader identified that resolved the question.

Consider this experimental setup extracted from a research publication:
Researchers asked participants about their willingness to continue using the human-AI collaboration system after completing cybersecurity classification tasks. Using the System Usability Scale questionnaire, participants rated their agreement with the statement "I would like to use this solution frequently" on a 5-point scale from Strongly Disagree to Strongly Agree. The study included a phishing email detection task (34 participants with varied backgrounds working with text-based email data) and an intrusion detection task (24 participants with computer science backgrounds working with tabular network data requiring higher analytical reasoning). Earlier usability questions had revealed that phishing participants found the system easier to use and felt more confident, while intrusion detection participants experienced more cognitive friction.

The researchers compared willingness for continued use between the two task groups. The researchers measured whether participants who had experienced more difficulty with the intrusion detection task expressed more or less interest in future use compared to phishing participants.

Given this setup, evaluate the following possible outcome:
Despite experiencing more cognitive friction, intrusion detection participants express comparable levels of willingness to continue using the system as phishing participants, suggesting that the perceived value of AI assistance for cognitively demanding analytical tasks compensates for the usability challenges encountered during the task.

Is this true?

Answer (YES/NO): YES